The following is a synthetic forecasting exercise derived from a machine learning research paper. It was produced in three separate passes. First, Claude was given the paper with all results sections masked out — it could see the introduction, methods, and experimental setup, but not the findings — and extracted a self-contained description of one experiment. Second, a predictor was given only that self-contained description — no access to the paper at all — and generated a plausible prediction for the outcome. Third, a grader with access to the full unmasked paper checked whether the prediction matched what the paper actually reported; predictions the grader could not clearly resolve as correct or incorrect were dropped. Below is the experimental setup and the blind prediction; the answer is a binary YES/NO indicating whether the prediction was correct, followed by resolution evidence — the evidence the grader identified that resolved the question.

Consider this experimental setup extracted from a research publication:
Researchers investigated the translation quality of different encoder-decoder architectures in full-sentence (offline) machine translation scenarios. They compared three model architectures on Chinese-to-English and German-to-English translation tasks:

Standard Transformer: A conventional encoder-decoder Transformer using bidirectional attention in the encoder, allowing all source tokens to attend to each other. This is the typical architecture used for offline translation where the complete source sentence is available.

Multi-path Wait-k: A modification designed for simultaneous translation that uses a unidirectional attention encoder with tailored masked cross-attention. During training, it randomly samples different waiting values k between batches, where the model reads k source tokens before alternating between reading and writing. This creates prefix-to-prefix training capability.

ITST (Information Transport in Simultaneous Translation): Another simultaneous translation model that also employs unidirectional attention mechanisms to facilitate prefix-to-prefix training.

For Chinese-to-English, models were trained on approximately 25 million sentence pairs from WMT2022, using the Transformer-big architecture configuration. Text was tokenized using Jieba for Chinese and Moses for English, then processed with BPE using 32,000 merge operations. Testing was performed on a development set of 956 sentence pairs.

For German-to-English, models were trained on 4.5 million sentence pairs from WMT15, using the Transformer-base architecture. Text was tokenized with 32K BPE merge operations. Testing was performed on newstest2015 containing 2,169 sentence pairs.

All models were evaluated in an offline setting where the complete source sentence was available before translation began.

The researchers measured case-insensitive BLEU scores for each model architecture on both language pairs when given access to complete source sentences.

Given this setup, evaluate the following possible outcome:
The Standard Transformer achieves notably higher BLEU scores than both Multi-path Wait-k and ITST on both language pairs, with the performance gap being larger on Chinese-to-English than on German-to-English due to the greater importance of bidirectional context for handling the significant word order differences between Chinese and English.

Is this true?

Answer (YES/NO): NO